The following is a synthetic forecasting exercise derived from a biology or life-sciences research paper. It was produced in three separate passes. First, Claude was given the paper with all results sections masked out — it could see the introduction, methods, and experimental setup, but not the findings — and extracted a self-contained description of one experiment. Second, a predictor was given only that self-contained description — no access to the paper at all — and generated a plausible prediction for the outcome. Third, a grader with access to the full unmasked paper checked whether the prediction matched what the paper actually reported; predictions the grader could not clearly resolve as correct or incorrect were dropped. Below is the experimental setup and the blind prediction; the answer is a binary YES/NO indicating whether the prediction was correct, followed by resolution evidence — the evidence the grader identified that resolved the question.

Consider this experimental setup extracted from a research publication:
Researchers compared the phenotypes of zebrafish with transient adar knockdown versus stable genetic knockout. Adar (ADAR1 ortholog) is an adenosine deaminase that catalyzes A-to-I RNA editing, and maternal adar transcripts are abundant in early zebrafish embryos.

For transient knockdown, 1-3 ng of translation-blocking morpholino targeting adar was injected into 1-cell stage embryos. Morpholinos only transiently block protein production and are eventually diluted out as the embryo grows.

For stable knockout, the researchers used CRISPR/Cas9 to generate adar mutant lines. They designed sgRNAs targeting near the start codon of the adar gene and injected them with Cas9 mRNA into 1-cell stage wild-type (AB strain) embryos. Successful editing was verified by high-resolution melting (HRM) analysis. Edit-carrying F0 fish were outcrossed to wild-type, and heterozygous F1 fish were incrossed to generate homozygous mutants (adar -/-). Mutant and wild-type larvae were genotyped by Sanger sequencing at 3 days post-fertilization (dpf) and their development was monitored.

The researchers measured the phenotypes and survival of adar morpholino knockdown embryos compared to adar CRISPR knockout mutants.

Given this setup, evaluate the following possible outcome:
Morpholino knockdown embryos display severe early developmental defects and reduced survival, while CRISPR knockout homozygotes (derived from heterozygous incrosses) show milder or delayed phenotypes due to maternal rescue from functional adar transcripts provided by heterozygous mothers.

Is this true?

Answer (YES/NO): YES